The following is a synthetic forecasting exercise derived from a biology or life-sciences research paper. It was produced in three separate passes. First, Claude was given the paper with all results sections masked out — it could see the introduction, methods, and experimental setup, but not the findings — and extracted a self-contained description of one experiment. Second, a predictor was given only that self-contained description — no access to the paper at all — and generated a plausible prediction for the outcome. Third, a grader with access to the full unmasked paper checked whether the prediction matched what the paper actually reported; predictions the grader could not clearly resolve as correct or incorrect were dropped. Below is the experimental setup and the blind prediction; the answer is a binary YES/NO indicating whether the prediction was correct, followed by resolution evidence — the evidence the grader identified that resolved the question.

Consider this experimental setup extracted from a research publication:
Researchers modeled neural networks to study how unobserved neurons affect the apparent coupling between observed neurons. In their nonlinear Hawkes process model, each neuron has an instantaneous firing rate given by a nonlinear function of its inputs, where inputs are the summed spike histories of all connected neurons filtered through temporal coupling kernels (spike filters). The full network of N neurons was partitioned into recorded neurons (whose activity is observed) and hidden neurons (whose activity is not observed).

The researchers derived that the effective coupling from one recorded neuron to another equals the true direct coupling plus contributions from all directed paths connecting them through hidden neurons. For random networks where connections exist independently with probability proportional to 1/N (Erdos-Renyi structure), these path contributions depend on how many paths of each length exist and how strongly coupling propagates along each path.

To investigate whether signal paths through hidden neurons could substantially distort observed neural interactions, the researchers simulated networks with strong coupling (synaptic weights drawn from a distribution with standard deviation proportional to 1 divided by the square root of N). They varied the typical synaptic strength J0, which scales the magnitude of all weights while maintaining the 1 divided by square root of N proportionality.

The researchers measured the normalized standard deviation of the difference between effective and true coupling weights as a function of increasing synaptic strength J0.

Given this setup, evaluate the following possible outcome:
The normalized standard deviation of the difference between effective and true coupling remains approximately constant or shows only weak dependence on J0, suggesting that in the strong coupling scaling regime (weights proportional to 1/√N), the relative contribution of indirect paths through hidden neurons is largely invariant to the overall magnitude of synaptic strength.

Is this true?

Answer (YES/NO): NO